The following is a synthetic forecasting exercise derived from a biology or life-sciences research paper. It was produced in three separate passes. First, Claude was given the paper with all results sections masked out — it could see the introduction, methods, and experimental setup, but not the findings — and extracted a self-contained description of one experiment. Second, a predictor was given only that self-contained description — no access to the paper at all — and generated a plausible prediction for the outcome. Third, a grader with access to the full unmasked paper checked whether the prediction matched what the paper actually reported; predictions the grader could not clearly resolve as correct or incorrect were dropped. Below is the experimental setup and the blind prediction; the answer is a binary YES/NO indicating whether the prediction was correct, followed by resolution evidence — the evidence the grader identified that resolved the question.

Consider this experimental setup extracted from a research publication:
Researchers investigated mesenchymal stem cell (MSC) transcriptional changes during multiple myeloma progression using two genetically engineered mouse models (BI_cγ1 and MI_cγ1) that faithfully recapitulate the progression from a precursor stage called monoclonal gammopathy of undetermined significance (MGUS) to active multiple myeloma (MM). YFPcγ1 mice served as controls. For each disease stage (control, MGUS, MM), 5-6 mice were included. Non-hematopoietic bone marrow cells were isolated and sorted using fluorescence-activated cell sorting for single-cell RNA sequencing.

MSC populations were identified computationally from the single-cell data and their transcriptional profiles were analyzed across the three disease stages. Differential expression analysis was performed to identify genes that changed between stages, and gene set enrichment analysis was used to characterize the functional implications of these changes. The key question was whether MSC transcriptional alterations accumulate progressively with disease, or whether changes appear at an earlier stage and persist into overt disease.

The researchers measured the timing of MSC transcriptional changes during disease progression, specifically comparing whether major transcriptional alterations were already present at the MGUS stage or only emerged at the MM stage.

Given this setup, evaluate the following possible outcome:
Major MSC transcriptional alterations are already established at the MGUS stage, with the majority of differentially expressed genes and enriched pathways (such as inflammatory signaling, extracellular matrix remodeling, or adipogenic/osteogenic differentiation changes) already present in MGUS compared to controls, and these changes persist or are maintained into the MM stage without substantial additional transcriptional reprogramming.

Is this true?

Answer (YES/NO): YES